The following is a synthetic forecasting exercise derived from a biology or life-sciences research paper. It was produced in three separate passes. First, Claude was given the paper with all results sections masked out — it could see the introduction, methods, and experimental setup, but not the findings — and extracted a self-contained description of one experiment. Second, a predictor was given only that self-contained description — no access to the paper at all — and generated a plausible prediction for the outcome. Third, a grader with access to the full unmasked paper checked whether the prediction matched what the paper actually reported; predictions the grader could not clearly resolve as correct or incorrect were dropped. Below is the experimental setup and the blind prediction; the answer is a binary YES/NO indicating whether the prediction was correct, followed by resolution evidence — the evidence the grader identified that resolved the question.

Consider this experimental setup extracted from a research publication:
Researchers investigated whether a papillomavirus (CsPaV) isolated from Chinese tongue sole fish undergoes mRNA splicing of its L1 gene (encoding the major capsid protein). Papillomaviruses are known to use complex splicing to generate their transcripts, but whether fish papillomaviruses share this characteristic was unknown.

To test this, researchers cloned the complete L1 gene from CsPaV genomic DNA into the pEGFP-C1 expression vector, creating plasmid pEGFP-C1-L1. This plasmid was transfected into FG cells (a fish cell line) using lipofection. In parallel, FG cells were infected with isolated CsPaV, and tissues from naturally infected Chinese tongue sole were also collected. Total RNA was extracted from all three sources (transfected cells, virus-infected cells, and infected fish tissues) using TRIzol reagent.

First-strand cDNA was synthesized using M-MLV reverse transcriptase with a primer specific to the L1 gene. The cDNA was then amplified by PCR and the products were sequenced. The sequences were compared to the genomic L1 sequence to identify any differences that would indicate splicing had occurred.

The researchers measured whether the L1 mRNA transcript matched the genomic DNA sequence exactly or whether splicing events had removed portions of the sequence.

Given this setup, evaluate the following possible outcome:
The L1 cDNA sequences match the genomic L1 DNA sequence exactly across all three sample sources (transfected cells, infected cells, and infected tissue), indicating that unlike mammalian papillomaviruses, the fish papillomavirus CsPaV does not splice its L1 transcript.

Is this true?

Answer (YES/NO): NO